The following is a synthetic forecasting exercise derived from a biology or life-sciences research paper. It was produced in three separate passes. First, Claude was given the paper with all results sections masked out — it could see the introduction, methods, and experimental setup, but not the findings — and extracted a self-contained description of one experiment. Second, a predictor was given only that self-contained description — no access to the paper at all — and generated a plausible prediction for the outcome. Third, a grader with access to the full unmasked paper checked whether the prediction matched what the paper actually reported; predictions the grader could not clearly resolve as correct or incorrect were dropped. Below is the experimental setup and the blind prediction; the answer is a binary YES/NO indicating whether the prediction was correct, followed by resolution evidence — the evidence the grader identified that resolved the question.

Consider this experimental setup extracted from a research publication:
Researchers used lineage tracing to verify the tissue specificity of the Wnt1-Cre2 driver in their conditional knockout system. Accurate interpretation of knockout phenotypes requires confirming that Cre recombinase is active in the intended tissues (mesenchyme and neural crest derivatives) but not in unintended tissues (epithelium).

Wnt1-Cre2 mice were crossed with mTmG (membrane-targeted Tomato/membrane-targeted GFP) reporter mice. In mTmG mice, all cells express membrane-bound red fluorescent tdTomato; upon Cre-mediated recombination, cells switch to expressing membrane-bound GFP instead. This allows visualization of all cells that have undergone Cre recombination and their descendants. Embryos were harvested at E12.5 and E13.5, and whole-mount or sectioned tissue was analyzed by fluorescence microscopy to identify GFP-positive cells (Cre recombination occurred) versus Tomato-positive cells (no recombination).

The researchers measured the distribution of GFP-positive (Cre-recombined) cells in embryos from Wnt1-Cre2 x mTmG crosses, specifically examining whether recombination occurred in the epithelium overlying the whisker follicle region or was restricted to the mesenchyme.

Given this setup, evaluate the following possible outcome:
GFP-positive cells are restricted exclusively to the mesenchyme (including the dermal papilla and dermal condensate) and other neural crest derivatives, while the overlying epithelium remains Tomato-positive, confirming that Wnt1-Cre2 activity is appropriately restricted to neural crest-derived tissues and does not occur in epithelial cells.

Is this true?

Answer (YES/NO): YES